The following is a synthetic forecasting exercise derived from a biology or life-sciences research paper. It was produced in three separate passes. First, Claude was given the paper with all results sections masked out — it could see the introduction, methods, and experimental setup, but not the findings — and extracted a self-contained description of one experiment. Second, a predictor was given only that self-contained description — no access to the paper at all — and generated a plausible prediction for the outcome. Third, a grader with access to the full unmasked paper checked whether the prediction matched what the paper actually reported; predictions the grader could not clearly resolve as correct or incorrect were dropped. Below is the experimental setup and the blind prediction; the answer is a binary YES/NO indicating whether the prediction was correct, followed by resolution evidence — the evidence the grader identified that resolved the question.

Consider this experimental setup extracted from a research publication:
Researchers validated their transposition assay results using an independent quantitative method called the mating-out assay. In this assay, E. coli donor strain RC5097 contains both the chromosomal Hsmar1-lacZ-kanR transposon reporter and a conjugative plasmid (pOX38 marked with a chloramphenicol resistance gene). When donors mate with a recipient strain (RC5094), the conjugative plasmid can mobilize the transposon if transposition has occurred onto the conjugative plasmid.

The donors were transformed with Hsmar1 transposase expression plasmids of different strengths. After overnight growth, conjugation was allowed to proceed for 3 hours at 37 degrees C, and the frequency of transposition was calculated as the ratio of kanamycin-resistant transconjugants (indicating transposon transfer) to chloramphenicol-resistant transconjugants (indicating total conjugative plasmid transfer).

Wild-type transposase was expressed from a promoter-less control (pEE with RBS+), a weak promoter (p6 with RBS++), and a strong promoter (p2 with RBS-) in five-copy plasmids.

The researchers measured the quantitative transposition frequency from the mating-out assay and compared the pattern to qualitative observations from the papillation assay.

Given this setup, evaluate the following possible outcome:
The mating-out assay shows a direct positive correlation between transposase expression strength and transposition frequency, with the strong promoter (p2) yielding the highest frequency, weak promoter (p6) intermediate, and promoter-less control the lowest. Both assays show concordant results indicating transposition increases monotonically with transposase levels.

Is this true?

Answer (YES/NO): NO